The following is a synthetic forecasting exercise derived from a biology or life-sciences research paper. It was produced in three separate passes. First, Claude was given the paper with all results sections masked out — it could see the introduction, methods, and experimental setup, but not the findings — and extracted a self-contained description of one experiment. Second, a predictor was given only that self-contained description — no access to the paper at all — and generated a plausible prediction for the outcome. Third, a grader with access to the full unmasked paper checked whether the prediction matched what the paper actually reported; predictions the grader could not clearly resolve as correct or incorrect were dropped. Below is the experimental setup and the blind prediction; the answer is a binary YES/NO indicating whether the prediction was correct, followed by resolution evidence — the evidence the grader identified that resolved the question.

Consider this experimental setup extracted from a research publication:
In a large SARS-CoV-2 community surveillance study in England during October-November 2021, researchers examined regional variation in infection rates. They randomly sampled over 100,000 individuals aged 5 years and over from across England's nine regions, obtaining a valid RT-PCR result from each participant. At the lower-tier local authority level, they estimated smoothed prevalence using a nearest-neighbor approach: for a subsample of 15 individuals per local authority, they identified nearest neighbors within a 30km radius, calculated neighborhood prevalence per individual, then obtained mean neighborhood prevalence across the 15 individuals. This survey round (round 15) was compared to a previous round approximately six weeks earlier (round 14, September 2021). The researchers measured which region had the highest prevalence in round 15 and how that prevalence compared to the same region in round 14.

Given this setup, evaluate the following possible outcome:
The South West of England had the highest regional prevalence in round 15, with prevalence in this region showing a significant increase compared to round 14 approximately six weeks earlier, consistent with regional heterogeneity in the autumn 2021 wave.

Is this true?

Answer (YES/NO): YES